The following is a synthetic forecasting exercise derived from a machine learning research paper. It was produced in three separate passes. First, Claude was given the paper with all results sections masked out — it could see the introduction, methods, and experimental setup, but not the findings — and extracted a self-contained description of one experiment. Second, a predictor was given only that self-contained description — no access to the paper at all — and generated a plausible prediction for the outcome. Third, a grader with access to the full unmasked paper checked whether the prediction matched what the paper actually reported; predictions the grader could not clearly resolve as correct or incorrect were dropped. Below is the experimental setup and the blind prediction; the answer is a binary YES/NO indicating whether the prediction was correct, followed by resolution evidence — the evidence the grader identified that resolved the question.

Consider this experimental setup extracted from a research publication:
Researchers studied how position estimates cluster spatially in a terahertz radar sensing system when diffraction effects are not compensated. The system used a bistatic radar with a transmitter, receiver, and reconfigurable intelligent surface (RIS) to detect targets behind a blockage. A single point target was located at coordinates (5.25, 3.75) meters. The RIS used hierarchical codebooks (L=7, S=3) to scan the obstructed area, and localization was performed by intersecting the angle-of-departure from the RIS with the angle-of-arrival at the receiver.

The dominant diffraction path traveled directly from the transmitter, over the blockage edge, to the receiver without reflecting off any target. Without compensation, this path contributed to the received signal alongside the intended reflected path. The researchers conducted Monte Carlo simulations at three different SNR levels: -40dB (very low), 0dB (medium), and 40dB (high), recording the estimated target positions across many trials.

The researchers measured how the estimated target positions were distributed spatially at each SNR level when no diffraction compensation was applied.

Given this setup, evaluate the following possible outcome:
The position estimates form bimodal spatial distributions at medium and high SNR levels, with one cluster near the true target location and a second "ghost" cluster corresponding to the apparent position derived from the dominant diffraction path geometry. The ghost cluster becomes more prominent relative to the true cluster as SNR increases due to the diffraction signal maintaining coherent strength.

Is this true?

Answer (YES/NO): NO